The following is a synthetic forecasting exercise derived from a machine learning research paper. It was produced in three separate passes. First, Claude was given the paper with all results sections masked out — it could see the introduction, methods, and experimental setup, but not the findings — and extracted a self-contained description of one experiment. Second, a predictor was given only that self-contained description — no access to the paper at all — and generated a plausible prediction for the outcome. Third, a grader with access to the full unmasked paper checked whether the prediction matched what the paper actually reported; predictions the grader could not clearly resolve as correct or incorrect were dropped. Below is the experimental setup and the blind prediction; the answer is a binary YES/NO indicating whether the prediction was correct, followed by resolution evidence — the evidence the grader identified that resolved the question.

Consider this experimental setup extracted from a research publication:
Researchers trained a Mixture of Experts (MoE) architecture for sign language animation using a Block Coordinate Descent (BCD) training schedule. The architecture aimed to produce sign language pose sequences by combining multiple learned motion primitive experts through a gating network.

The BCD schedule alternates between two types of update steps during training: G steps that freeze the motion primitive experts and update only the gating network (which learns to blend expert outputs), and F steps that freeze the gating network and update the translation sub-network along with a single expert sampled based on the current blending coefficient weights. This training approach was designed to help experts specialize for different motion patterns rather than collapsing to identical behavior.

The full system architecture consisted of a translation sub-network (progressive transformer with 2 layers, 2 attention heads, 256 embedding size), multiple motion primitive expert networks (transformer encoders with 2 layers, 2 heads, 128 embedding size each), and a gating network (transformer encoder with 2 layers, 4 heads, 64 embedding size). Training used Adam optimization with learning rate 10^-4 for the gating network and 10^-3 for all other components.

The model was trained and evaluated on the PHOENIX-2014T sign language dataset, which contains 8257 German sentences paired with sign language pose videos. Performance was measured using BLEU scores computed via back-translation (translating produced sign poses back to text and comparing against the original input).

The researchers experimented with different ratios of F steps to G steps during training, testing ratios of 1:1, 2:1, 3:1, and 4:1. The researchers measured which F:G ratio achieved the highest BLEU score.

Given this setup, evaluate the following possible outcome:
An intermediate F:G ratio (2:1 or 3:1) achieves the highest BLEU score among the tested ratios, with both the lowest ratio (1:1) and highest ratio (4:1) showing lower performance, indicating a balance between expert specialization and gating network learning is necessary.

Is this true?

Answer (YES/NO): YES